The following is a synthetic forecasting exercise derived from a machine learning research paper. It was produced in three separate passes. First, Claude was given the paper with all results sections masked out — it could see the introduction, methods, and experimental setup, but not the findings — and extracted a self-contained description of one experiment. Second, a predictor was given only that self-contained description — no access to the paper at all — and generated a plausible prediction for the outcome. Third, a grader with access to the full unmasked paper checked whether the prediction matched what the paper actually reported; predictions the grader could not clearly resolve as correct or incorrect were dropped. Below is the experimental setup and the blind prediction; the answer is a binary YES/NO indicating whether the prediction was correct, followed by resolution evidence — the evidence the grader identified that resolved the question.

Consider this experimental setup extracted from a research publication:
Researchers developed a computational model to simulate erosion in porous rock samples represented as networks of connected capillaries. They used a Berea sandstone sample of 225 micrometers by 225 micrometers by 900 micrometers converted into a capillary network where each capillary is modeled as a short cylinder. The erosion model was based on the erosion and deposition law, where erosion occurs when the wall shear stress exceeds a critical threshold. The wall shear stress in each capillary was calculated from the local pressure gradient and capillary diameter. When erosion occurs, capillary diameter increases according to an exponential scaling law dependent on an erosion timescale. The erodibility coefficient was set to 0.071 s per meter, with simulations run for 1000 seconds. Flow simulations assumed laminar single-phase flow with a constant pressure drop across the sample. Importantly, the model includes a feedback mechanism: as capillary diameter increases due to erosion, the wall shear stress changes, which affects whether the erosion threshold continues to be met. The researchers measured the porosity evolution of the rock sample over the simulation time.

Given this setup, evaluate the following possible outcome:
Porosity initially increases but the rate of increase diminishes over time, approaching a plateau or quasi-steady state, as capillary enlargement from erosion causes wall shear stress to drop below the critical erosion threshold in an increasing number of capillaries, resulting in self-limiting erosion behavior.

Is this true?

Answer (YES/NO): YES